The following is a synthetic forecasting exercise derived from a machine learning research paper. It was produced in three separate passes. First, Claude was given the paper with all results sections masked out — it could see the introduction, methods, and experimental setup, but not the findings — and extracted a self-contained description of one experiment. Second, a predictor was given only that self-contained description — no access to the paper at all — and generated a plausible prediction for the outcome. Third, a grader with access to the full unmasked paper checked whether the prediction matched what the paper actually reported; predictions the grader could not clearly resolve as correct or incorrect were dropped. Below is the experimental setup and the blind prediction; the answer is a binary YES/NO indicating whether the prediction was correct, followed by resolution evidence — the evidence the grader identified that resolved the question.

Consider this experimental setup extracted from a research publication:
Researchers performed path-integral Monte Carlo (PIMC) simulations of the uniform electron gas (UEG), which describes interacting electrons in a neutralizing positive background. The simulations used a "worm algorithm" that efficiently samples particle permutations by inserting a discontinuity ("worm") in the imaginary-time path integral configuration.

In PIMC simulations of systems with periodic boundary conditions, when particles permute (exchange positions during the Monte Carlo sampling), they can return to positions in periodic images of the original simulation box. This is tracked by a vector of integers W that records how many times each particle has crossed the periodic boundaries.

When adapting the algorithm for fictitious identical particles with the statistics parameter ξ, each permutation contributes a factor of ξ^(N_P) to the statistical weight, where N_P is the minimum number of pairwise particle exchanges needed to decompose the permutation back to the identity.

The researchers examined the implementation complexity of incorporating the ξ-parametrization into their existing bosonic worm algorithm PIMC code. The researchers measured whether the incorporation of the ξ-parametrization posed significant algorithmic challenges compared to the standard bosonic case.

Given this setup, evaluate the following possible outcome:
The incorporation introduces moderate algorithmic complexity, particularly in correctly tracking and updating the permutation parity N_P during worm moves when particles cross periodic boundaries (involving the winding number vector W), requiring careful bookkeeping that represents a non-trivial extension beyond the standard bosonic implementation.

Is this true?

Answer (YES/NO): NO